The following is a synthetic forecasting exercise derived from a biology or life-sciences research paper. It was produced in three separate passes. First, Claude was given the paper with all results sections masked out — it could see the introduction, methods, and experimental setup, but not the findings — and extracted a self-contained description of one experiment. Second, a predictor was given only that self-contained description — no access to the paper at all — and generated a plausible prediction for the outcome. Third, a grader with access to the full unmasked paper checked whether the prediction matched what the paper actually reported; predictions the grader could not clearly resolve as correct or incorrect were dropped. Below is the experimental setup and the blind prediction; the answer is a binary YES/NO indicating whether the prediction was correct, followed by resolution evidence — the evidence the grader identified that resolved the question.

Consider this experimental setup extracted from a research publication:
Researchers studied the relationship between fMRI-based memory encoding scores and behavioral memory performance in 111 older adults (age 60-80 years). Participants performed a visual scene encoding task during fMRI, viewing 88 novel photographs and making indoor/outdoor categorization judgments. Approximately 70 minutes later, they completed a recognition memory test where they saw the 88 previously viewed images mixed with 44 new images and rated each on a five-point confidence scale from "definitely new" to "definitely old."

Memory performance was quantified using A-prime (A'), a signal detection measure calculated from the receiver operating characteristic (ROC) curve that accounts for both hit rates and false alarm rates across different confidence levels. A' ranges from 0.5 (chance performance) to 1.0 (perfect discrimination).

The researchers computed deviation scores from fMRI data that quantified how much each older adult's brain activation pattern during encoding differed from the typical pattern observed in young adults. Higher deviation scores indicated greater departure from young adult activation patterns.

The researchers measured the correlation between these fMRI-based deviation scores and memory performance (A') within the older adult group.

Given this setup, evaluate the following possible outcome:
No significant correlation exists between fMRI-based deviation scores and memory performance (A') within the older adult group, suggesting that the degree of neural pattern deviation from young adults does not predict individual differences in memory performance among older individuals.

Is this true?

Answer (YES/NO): NO